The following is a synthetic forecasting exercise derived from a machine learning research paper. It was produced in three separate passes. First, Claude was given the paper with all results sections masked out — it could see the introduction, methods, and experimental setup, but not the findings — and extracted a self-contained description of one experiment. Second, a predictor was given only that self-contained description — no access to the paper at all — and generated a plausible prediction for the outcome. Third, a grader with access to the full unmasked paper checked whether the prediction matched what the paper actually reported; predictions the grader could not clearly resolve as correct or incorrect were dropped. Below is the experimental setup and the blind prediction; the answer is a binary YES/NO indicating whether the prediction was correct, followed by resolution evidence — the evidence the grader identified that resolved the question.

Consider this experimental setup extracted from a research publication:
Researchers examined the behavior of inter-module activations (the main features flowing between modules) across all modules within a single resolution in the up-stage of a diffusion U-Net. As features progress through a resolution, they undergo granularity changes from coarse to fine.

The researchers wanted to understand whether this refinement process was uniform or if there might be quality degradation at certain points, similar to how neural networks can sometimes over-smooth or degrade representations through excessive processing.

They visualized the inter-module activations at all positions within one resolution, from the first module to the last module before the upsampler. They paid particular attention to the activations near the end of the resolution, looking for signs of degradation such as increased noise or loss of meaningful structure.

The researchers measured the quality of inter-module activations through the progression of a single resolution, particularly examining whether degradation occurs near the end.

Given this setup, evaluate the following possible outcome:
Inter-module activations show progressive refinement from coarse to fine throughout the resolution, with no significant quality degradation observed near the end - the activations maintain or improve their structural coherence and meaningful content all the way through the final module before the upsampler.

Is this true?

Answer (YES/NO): NO